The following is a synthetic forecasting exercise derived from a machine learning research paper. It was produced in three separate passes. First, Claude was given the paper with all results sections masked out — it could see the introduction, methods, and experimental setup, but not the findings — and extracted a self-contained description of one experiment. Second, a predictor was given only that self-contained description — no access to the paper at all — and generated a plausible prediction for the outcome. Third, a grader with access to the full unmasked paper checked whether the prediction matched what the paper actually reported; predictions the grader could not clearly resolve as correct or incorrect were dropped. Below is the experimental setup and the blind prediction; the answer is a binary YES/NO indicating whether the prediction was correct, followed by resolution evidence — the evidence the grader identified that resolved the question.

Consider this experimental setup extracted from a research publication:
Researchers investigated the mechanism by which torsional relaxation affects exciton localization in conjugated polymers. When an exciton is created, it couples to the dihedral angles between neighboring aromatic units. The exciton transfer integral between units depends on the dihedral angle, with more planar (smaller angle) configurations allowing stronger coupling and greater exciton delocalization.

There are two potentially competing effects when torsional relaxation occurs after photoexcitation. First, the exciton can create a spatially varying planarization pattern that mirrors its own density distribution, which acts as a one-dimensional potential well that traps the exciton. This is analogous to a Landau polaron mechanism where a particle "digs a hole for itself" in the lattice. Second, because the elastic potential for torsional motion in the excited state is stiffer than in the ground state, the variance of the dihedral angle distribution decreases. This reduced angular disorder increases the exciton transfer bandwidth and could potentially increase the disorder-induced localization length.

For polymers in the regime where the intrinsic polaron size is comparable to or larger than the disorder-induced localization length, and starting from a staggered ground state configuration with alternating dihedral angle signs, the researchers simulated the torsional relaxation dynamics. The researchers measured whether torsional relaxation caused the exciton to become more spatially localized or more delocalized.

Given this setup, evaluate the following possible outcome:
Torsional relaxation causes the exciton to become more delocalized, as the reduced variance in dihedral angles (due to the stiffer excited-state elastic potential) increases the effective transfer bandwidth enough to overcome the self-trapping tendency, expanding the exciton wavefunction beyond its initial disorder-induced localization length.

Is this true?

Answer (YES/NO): NO